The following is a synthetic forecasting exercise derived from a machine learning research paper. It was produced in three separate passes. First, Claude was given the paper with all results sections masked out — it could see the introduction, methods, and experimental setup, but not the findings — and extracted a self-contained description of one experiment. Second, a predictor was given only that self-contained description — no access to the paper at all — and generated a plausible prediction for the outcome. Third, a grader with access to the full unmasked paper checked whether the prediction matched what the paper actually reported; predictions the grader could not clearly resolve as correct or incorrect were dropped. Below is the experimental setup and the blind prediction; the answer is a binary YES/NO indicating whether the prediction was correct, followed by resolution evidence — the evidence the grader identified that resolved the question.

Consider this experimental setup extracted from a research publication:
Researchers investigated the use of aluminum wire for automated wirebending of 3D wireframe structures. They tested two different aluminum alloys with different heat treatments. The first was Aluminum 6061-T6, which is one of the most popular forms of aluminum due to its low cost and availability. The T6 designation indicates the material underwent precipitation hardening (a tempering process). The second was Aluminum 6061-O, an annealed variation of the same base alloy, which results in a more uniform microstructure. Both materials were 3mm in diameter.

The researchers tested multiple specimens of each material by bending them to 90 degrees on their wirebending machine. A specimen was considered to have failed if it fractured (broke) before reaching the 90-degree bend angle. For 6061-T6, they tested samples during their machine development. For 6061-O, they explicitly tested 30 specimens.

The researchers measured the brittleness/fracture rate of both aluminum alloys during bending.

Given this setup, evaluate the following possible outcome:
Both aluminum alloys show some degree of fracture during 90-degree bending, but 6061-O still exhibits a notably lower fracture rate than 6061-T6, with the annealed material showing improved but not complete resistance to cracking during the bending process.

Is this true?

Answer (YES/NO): NO